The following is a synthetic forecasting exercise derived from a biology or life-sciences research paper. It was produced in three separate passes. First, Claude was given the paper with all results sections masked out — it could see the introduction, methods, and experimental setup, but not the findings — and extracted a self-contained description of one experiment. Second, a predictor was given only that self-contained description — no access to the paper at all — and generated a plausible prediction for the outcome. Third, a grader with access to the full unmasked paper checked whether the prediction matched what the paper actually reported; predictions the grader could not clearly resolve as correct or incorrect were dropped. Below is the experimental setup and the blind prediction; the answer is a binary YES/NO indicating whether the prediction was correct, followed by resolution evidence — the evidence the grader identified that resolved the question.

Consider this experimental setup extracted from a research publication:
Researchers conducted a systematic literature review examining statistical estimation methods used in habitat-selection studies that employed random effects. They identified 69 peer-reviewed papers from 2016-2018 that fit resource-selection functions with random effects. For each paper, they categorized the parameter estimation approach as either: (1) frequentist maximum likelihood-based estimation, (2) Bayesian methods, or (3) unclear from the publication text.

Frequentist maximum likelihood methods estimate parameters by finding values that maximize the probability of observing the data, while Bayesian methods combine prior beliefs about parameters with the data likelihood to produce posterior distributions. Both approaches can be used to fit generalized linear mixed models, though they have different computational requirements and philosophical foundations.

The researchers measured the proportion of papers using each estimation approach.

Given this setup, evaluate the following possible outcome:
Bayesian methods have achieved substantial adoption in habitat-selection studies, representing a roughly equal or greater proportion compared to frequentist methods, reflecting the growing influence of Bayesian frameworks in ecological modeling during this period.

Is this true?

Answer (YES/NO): NO